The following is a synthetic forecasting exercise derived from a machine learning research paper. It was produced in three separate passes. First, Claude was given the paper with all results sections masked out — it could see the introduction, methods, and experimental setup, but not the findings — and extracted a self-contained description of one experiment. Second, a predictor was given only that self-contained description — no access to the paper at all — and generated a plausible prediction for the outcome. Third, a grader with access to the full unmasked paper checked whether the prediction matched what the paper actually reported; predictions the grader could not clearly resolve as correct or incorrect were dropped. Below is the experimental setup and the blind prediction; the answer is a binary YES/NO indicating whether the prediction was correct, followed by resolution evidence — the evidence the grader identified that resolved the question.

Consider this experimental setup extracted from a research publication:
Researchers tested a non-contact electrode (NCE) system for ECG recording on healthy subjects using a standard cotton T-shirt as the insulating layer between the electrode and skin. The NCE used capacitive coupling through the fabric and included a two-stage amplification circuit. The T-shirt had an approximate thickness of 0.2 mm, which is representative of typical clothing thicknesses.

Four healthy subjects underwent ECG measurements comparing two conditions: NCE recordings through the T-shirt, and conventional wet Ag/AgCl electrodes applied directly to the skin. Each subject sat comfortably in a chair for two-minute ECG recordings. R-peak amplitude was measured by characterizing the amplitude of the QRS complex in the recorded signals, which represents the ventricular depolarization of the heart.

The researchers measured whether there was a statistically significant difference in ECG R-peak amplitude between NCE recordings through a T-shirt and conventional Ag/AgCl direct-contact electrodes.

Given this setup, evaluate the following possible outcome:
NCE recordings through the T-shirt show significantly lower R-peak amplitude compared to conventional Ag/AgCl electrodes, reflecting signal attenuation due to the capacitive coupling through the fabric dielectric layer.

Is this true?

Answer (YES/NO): NO